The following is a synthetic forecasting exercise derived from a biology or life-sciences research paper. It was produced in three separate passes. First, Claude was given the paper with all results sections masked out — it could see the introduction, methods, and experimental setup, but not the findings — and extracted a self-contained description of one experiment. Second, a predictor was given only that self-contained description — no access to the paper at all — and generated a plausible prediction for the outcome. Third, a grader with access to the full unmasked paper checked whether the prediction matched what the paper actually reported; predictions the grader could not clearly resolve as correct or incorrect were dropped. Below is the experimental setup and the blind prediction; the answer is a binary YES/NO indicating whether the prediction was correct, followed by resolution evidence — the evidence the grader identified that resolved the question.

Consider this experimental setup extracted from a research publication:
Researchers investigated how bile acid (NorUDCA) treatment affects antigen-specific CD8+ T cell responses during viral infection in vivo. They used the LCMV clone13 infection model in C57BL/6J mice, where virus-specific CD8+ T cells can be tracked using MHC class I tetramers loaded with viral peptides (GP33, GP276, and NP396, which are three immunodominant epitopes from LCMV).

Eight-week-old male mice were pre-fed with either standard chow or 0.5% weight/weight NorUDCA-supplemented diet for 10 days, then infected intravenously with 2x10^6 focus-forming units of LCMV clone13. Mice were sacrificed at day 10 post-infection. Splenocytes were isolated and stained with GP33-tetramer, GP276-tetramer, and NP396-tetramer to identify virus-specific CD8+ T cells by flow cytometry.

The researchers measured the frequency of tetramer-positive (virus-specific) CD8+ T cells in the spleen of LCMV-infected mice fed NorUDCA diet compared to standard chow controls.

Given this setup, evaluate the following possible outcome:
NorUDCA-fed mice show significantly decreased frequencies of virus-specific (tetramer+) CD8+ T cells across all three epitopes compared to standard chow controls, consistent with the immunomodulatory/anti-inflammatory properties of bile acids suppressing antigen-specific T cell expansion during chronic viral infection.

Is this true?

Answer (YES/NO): YES